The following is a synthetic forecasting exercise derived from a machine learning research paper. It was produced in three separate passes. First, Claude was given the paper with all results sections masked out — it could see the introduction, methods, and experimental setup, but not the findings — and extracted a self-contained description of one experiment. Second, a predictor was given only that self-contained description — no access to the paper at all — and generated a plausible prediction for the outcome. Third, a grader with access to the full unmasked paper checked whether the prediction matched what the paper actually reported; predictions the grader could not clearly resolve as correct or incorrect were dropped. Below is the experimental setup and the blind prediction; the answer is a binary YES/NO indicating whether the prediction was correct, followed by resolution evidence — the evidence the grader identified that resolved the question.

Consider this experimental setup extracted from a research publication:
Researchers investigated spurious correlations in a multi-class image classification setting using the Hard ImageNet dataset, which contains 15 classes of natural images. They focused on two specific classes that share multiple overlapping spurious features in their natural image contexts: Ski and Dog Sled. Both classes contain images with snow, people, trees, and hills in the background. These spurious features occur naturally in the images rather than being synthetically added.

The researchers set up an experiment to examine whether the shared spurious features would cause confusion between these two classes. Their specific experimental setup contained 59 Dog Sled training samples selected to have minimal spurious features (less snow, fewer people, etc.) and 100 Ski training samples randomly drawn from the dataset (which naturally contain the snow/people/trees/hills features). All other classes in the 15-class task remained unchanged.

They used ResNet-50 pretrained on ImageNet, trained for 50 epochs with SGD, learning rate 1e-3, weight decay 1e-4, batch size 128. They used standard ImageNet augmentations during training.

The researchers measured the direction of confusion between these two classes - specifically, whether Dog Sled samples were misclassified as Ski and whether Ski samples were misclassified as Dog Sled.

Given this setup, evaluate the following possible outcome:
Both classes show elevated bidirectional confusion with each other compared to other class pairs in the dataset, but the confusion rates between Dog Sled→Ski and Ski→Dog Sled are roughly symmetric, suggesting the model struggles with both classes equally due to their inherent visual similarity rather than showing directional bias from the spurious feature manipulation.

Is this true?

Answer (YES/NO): NO